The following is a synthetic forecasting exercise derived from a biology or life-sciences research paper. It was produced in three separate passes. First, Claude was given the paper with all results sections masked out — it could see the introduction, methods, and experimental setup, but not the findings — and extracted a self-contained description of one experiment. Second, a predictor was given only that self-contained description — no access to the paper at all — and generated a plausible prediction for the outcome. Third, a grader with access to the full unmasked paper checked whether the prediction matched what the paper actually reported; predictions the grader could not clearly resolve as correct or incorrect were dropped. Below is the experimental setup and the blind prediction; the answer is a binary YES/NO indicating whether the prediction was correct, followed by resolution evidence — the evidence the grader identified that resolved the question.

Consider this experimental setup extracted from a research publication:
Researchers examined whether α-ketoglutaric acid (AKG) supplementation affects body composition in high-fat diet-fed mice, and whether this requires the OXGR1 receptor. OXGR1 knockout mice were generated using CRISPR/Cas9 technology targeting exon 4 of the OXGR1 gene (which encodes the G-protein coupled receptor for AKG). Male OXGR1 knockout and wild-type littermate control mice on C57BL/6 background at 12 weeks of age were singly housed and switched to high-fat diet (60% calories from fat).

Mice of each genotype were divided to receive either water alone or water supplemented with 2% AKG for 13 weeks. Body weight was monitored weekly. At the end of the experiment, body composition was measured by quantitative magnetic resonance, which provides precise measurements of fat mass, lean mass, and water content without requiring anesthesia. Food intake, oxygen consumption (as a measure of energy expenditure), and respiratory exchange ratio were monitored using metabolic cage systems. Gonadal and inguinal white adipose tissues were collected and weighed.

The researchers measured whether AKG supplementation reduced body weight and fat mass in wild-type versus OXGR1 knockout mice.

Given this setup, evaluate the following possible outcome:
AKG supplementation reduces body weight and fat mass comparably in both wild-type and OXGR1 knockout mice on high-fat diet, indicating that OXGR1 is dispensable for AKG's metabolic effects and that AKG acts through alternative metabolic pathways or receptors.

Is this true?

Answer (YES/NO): NO